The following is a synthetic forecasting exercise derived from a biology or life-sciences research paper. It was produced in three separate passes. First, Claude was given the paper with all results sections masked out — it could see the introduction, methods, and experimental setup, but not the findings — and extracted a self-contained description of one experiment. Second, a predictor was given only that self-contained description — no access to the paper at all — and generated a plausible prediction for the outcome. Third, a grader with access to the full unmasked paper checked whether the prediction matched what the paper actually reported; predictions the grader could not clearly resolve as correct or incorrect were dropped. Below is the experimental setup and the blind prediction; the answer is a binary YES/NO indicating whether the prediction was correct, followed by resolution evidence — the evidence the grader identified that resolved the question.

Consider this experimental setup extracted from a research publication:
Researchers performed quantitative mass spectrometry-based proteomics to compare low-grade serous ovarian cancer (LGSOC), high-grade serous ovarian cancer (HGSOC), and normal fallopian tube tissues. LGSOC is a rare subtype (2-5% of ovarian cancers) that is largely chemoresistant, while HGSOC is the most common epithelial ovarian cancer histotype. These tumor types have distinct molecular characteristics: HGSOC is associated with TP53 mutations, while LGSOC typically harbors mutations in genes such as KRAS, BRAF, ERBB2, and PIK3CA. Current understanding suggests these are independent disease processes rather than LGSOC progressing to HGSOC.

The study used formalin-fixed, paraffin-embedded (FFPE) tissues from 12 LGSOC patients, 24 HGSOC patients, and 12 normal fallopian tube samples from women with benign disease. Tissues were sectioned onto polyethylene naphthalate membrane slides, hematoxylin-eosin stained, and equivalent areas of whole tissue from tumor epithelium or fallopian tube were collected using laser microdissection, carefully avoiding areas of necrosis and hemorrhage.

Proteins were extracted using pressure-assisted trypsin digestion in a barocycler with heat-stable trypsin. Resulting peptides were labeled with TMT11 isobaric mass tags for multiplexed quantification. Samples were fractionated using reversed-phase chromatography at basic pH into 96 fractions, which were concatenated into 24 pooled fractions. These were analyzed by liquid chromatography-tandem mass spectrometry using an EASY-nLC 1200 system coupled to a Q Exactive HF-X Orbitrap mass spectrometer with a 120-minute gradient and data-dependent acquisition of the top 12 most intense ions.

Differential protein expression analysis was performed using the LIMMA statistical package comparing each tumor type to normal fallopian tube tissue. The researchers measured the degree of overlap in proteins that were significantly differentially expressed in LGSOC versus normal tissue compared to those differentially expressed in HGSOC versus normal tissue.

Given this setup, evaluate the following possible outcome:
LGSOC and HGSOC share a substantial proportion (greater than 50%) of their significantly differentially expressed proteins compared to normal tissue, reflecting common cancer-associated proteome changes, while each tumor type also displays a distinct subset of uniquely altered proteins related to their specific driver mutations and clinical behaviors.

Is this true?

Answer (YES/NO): NO